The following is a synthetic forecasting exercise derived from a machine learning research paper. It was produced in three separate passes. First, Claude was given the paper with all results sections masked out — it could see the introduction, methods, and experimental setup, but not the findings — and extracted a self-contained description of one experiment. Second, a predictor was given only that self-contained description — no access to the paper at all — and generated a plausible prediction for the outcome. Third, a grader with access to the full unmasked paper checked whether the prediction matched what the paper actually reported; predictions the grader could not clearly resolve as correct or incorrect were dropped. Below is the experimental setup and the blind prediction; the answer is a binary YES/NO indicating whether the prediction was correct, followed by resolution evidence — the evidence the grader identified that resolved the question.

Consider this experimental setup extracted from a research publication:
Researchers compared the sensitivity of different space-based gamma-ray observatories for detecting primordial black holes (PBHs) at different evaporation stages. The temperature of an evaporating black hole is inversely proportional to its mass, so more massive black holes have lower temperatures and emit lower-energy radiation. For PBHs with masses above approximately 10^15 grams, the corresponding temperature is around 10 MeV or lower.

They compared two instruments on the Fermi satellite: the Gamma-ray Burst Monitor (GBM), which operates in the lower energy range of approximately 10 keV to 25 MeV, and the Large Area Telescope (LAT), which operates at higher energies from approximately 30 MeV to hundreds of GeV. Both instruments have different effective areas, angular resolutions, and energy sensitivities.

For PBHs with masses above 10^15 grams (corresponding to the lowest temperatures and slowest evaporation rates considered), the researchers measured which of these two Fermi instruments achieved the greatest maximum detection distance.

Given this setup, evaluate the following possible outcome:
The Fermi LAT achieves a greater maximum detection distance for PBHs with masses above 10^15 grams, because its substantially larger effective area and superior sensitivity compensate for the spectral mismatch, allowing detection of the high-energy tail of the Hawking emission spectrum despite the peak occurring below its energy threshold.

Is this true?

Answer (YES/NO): NO